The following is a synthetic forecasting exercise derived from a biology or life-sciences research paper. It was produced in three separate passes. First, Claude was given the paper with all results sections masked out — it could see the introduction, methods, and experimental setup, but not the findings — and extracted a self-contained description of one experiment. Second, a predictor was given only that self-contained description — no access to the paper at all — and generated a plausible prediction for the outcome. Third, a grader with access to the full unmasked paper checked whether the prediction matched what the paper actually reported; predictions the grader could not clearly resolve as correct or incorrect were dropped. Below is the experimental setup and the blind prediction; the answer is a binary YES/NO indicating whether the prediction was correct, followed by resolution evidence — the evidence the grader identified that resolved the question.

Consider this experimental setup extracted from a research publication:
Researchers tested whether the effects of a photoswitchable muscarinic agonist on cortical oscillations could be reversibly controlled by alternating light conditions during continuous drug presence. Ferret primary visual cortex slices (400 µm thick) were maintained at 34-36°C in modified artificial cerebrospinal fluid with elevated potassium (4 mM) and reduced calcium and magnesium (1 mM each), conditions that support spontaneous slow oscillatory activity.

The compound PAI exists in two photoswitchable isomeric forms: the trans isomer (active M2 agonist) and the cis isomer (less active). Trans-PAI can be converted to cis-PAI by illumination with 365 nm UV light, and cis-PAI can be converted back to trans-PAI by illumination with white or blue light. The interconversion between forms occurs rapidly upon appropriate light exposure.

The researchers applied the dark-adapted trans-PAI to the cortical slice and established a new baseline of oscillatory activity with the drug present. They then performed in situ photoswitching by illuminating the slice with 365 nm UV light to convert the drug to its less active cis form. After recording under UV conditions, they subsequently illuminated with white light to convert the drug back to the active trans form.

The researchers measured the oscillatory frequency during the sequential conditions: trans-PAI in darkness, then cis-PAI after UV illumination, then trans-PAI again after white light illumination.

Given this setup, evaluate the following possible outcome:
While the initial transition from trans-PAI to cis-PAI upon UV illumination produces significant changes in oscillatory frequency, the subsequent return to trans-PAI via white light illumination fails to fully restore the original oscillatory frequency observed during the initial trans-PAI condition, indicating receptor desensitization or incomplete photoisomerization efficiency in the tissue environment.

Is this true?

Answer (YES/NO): NO